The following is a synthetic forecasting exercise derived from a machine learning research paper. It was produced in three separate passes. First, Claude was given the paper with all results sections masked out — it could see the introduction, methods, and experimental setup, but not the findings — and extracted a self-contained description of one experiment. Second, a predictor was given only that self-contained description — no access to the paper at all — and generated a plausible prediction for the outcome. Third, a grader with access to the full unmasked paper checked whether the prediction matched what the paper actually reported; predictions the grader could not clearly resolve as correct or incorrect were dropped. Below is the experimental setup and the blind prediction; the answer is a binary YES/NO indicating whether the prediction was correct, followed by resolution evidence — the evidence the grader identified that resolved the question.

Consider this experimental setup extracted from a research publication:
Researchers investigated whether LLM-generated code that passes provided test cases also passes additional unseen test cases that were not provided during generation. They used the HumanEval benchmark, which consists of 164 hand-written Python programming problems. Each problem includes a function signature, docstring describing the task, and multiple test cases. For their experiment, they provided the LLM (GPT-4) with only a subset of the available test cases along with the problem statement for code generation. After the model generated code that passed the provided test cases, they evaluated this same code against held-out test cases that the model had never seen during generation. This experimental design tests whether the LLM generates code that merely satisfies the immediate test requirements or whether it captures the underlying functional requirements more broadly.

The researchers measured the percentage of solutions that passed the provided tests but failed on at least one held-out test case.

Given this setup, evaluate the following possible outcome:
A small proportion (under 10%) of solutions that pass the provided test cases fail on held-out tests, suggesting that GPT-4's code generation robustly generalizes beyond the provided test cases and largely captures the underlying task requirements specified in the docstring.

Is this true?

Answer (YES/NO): YES